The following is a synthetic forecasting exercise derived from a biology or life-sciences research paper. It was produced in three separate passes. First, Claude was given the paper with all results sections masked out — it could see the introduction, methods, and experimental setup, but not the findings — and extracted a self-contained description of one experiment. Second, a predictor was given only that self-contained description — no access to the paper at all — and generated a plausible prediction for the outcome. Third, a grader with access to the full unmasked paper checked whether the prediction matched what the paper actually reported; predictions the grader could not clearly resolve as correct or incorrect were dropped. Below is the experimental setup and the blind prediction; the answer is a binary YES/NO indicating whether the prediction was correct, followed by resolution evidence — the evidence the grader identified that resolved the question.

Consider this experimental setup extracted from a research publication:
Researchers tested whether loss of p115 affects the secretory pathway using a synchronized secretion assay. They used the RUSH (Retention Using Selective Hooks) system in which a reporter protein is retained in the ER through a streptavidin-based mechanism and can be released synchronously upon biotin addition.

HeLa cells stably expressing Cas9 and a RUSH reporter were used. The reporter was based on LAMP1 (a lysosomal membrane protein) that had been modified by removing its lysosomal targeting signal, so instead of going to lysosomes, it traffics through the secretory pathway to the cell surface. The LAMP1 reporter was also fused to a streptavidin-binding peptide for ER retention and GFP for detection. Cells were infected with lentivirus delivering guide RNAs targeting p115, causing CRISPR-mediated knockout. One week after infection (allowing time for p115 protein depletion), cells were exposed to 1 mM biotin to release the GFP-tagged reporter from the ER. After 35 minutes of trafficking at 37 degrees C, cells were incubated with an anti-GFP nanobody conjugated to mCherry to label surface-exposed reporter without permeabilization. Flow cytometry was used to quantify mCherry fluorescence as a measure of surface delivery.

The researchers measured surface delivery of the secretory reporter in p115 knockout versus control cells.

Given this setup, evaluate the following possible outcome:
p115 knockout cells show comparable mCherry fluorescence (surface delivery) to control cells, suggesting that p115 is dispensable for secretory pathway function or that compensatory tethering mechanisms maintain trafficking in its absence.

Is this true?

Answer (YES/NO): NO